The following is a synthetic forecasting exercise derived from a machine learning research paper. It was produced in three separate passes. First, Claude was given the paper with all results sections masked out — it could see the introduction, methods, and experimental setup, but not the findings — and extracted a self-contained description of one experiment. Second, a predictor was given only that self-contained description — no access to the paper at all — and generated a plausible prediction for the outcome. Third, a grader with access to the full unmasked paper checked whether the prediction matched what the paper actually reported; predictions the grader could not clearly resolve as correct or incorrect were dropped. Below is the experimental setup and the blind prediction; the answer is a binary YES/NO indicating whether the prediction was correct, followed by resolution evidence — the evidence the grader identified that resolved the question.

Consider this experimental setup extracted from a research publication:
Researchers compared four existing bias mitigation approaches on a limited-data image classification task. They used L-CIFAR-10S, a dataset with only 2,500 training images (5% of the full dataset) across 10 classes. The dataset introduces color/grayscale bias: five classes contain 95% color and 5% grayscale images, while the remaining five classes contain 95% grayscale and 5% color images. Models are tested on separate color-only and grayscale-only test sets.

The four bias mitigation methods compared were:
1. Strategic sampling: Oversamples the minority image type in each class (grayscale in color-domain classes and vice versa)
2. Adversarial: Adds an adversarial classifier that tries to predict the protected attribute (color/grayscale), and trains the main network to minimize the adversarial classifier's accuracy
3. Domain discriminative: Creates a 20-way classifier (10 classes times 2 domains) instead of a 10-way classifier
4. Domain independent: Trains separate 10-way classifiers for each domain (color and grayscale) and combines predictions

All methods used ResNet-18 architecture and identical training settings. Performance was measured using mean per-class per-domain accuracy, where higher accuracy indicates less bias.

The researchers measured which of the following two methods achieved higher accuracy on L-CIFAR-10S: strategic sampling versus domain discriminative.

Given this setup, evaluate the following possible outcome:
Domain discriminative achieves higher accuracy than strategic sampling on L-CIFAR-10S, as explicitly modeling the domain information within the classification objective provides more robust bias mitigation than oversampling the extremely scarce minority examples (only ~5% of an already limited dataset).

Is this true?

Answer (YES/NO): NO